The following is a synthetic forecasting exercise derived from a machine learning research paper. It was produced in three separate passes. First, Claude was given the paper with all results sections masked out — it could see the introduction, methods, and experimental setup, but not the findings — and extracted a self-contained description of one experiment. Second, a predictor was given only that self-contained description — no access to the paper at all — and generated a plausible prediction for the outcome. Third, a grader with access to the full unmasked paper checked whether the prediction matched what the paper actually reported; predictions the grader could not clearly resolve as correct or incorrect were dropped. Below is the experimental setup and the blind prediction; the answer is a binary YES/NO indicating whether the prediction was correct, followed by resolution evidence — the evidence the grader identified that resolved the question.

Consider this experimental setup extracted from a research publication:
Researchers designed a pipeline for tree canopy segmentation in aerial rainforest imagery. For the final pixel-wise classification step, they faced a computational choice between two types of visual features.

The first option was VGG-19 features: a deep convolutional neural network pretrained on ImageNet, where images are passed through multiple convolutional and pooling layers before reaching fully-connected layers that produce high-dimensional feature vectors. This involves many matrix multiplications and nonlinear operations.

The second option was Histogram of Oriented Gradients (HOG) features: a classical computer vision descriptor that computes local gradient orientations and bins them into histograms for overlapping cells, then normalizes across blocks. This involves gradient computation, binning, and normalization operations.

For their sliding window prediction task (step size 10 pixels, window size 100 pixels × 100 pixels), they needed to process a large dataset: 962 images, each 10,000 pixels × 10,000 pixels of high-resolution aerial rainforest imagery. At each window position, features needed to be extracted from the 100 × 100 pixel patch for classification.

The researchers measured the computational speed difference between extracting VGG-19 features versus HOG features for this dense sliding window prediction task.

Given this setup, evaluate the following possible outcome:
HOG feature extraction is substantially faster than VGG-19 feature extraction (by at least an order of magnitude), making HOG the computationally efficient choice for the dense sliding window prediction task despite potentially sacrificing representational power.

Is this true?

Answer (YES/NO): YES